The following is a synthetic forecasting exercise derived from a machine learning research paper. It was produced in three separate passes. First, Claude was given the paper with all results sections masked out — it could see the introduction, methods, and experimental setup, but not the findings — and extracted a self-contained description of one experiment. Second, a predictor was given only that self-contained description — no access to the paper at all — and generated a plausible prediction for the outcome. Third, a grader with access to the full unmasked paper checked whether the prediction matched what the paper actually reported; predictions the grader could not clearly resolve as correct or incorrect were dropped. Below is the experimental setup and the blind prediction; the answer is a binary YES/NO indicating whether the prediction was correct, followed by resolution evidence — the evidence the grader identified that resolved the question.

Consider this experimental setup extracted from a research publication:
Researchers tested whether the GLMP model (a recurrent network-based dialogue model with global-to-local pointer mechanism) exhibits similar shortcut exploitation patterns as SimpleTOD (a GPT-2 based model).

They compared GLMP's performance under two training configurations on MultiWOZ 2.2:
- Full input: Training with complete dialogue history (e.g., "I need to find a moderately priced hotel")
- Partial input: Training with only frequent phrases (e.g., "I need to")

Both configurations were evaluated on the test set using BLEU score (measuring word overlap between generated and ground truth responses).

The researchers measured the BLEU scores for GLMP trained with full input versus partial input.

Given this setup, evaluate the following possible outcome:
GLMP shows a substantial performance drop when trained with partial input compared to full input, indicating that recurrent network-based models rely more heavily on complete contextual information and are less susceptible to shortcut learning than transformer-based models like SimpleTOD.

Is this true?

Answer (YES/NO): NO